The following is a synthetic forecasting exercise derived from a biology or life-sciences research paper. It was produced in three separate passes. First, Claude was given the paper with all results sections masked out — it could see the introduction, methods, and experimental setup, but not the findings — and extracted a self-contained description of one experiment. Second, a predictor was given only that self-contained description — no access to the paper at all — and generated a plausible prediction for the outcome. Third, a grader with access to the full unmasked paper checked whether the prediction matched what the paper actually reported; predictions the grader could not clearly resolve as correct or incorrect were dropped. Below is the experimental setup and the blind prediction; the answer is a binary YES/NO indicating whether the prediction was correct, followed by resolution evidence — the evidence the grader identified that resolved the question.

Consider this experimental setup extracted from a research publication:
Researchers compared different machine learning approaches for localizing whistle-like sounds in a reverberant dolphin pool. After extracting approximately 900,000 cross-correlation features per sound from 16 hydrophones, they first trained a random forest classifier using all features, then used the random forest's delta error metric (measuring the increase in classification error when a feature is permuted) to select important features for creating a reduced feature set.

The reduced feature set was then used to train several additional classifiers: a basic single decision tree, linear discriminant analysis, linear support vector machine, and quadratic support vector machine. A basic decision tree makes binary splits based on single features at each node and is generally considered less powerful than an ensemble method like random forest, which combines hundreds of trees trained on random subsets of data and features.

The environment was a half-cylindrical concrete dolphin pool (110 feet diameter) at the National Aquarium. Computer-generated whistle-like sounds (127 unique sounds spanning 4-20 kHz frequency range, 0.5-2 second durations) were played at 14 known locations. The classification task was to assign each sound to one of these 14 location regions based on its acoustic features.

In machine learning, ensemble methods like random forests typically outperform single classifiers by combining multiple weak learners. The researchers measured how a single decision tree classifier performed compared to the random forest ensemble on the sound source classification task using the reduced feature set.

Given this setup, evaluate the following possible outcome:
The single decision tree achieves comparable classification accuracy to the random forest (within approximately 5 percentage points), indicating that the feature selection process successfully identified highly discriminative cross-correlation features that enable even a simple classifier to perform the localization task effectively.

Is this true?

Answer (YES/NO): YES